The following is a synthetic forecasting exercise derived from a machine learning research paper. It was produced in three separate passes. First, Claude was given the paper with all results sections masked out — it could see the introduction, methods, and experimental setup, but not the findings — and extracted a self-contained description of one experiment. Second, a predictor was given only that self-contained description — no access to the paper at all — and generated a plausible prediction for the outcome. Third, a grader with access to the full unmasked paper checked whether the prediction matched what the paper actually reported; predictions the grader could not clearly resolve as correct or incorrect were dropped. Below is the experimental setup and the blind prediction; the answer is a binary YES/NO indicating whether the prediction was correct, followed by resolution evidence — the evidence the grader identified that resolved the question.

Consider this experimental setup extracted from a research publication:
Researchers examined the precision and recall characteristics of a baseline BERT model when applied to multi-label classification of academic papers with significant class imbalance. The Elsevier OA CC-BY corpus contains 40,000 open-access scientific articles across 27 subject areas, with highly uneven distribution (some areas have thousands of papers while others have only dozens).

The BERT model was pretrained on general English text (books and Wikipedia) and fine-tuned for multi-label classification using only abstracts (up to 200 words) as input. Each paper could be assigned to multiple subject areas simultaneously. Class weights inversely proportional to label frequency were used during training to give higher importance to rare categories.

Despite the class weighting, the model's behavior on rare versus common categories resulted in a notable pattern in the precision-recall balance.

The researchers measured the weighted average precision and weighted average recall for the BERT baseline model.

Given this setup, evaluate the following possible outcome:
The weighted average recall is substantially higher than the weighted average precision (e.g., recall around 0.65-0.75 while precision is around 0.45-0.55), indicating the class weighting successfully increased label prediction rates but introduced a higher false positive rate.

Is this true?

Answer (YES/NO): NO